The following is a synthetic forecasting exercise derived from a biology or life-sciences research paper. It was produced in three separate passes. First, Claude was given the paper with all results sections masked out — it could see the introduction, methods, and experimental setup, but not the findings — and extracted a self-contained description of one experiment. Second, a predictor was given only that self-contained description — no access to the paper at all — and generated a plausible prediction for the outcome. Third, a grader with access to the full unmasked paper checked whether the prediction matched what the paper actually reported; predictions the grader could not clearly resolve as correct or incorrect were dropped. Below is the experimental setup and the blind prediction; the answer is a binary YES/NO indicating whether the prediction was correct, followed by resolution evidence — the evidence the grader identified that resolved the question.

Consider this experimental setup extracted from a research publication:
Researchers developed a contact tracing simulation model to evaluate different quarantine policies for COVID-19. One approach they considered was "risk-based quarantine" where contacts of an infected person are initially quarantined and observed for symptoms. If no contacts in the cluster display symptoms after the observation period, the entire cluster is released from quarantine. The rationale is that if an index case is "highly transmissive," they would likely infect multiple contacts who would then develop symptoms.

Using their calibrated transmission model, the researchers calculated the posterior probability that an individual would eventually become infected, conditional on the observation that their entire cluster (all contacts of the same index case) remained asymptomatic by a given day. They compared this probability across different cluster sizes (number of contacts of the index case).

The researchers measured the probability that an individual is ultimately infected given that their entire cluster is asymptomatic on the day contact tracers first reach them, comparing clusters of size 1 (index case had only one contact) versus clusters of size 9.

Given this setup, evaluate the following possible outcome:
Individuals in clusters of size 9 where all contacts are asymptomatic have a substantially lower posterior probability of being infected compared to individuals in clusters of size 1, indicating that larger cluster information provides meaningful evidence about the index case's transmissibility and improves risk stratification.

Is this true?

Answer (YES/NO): YES